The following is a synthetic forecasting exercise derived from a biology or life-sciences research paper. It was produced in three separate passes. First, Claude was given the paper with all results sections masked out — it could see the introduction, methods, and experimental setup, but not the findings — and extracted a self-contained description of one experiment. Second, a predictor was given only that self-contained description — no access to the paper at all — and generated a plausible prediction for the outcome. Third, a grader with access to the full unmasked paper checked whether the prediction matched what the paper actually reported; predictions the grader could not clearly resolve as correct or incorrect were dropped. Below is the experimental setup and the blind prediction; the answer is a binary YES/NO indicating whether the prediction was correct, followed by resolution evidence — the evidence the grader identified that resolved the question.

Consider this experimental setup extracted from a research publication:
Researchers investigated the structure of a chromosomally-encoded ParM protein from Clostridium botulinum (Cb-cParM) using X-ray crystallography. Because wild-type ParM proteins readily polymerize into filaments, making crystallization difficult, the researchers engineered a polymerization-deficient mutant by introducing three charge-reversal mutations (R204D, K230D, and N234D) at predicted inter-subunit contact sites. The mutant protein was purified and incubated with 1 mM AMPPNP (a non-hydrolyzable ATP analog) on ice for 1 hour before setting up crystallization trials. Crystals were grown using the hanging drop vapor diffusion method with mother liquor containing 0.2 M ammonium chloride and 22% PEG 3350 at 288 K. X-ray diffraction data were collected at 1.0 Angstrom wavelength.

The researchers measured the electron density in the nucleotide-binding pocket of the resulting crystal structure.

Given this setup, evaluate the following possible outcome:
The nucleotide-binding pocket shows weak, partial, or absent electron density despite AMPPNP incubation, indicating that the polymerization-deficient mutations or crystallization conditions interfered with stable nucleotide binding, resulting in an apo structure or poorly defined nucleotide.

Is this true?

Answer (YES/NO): YES